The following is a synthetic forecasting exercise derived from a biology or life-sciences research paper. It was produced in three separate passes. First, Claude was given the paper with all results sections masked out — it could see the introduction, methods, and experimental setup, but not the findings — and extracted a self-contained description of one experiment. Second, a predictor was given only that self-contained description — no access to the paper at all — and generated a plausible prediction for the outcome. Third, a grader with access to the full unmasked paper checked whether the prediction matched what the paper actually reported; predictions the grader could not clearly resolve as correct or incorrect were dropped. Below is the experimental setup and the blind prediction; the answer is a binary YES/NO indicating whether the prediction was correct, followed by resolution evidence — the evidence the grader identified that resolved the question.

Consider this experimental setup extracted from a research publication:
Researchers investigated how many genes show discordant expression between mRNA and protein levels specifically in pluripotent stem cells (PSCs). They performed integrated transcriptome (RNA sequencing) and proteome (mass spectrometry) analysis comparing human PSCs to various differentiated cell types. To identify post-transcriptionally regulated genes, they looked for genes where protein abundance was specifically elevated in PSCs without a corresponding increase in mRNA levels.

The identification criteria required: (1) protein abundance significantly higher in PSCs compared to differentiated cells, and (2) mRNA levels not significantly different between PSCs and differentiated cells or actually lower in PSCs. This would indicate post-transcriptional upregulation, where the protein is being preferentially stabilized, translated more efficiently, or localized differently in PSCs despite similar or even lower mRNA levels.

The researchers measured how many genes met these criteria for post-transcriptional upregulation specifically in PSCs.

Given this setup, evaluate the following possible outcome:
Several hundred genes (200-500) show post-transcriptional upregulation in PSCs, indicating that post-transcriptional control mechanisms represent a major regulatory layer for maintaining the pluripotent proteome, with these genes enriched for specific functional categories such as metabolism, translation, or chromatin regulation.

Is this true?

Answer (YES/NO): YES